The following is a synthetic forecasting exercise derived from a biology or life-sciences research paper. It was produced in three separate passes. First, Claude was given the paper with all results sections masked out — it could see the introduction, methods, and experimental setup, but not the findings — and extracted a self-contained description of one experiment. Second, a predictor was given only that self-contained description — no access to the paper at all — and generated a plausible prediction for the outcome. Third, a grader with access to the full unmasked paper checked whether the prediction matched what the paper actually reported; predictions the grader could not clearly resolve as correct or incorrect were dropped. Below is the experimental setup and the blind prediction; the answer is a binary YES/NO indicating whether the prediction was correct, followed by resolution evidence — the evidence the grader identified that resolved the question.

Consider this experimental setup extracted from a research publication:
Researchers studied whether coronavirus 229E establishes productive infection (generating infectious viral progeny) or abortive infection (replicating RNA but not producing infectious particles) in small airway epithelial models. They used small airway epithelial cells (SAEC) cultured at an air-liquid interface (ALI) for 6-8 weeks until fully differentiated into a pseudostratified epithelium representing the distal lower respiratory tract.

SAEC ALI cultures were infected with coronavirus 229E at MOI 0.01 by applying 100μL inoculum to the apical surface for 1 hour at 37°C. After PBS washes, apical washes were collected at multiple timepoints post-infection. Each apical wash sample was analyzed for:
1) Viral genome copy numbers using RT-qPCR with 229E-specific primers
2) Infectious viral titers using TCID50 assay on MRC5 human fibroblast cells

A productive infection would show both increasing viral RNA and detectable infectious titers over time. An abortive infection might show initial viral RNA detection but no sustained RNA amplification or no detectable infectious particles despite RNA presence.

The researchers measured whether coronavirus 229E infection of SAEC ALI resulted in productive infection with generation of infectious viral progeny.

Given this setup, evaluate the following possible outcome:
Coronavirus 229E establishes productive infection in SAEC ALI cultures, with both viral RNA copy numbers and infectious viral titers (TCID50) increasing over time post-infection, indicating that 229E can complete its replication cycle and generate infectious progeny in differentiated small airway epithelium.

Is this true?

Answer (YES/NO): YES